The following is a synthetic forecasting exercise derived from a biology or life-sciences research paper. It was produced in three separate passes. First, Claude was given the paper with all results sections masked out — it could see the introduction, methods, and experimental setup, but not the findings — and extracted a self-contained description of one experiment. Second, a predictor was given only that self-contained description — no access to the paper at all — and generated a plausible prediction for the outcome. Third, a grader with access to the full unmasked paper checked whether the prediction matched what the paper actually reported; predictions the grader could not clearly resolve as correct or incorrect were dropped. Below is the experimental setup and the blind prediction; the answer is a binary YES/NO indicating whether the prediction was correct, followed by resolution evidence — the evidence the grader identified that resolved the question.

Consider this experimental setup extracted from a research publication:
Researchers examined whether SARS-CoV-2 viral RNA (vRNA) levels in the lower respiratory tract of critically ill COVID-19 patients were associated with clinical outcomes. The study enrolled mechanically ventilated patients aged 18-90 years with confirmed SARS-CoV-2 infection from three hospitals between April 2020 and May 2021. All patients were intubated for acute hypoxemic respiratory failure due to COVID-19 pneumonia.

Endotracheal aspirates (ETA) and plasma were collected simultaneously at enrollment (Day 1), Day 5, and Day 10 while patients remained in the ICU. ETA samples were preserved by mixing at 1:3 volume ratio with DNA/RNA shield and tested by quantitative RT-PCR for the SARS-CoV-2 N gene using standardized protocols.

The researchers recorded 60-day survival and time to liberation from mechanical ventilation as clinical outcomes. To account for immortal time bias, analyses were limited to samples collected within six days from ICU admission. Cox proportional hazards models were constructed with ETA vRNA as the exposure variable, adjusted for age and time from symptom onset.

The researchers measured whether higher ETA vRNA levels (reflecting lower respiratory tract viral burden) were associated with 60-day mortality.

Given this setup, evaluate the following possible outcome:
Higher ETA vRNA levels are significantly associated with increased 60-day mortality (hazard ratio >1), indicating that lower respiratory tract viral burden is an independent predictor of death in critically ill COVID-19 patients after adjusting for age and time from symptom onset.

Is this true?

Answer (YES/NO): YES